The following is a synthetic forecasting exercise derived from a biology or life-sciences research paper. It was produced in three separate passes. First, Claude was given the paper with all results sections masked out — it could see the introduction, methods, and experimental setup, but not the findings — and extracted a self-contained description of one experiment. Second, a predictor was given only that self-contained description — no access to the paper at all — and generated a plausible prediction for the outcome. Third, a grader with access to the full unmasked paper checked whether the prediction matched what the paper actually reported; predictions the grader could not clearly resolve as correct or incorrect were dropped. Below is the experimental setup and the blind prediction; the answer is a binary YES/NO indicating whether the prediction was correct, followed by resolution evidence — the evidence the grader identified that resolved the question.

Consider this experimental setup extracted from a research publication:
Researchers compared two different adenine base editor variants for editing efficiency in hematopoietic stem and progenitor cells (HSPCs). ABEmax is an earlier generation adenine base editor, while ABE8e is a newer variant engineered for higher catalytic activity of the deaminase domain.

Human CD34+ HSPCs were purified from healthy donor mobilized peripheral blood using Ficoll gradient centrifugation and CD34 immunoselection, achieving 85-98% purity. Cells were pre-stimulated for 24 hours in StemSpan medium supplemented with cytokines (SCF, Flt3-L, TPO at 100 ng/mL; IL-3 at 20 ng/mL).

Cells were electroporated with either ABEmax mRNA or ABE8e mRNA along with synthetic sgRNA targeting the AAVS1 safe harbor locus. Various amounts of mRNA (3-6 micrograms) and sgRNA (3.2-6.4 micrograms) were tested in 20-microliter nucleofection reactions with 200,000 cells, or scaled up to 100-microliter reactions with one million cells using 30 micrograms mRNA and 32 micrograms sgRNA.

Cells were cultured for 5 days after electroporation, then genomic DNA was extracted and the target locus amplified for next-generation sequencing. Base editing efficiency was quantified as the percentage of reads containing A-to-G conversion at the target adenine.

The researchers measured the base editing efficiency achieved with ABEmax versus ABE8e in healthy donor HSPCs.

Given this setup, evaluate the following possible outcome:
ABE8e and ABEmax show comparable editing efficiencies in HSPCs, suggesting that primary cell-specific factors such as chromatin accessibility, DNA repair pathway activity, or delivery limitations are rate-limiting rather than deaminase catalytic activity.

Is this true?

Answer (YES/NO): NO